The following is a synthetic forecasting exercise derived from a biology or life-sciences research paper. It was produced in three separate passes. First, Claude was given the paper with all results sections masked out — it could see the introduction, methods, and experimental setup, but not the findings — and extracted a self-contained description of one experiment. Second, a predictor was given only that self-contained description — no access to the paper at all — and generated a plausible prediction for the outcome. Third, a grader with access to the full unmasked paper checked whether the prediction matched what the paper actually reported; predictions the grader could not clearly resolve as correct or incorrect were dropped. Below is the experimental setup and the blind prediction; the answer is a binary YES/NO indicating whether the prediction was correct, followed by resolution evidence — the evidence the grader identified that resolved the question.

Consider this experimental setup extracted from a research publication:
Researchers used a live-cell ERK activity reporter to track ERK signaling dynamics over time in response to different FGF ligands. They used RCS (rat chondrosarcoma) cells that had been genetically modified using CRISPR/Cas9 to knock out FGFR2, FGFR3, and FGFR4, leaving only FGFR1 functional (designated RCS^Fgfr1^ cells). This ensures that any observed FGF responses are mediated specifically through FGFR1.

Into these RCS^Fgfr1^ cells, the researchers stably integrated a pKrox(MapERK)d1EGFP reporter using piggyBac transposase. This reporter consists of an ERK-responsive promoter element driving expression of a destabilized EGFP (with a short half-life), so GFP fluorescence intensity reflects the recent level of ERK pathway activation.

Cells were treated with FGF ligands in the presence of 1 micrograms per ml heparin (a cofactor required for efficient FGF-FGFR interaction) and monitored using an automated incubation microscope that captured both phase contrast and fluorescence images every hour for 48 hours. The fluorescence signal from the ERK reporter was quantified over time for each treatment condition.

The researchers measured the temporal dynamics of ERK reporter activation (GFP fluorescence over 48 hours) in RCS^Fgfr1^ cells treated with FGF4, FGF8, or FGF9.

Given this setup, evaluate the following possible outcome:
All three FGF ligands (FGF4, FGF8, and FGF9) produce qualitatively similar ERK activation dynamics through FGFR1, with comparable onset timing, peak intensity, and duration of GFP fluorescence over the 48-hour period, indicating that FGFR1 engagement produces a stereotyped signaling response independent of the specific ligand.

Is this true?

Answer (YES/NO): NO